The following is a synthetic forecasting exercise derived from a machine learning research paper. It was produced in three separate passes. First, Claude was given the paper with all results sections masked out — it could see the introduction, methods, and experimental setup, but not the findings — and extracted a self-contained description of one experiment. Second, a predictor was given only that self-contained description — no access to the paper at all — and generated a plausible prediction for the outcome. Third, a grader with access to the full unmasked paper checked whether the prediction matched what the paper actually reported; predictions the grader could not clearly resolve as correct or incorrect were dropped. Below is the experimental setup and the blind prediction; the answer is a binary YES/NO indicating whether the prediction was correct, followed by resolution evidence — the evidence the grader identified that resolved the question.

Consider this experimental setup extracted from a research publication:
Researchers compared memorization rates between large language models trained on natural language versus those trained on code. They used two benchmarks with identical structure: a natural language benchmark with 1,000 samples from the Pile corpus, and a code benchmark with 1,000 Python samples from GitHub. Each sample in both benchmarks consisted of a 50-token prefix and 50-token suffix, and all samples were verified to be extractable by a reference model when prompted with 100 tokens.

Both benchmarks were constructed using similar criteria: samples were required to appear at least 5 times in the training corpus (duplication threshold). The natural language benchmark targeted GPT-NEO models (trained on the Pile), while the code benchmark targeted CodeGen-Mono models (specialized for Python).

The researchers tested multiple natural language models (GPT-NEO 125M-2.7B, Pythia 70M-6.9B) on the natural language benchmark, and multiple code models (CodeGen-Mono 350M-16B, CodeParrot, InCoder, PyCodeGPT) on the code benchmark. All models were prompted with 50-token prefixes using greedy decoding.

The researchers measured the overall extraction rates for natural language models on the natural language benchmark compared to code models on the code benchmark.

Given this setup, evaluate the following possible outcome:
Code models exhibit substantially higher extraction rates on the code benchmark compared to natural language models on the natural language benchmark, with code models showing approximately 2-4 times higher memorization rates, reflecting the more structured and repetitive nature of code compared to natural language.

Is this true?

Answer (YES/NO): NO